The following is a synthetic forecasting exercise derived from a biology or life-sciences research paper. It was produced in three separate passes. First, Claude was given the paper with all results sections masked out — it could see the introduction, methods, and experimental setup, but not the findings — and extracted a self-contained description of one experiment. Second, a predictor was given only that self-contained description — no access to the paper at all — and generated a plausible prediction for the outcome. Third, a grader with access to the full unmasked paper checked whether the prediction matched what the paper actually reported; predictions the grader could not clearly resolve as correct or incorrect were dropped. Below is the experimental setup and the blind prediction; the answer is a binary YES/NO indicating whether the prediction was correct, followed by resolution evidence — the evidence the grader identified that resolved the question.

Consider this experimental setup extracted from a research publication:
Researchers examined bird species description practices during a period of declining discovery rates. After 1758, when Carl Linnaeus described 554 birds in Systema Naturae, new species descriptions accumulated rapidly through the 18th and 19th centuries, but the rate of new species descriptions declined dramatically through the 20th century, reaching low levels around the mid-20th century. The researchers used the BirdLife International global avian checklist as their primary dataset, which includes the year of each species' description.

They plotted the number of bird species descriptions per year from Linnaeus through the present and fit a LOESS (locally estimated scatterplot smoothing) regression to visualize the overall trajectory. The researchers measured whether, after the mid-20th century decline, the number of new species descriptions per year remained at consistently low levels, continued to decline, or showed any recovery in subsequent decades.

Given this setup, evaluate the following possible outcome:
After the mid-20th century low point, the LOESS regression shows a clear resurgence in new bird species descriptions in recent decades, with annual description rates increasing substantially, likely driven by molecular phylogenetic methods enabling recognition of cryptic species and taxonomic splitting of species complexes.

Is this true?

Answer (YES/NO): NO